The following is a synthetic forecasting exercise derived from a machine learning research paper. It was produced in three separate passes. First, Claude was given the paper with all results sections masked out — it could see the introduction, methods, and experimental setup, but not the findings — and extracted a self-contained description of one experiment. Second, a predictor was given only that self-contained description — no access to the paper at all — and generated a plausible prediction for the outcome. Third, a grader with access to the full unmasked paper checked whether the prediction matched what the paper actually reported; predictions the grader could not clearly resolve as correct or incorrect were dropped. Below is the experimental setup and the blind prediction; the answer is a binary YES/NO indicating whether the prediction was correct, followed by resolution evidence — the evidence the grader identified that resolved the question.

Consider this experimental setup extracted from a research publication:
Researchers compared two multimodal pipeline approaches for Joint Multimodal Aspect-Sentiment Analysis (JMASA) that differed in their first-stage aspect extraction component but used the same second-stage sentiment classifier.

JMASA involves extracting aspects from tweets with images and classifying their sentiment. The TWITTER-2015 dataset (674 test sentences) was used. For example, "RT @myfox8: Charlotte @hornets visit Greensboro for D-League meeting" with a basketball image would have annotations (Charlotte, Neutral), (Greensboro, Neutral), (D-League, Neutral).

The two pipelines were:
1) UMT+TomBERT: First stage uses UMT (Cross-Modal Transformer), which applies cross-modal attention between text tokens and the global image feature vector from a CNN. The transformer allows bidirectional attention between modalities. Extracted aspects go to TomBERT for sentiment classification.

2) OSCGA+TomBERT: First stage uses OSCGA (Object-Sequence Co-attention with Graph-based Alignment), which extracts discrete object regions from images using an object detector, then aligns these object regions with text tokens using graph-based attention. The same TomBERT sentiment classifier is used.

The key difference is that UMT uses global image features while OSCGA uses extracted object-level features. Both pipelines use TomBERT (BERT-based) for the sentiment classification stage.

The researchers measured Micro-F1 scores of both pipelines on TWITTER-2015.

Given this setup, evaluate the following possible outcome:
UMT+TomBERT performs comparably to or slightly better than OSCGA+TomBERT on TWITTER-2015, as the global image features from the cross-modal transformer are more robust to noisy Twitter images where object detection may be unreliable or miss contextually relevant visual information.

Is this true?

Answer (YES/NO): NO